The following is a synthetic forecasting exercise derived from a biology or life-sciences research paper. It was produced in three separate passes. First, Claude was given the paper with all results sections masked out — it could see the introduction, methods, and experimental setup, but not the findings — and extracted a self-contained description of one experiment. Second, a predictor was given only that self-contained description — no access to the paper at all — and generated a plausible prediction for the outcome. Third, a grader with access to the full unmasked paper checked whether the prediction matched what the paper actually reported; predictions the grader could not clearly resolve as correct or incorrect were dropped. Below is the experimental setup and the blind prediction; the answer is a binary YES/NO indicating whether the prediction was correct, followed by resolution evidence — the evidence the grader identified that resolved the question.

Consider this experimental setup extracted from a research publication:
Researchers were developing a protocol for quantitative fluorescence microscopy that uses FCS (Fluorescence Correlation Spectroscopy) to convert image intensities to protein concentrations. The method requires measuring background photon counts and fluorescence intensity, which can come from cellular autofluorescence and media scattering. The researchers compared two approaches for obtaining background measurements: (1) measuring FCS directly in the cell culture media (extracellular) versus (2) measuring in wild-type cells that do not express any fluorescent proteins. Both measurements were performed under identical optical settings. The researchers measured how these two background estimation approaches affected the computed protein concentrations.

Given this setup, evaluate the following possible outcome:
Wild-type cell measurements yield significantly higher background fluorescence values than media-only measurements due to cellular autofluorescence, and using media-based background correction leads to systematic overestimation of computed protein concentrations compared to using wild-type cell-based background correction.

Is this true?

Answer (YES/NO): YES